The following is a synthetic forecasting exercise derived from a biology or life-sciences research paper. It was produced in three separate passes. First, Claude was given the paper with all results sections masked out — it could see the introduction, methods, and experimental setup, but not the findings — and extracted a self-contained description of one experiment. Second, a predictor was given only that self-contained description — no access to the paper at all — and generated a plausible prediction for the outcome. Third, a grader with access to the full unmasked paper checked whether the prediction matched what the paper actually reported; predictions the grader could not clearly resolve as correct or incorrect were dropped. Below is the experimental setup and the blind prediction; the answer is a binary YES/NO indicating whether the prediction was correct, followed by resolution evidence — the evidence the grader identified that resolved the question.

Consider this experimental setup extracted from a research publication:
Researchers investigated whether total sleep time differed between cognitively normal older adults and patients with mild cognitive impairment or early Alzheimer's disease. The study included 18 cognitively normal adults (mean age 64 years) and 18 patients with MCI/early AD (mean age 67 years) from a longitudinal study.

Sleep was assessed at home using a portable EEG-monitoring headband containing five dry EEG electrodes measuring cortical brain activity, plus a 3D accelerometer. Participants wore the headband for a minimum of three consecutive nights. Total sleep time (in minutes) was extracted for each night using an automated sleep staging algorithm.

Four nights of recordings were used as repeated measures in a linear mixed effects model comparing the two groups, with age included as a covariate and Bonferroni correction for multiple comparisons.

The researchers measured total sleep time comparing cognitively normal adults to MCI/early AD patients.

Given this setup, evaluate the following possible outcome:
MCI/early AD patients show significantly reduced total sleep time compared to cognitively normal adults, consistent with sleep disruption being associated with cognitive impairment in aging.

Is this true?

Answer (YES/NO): NO